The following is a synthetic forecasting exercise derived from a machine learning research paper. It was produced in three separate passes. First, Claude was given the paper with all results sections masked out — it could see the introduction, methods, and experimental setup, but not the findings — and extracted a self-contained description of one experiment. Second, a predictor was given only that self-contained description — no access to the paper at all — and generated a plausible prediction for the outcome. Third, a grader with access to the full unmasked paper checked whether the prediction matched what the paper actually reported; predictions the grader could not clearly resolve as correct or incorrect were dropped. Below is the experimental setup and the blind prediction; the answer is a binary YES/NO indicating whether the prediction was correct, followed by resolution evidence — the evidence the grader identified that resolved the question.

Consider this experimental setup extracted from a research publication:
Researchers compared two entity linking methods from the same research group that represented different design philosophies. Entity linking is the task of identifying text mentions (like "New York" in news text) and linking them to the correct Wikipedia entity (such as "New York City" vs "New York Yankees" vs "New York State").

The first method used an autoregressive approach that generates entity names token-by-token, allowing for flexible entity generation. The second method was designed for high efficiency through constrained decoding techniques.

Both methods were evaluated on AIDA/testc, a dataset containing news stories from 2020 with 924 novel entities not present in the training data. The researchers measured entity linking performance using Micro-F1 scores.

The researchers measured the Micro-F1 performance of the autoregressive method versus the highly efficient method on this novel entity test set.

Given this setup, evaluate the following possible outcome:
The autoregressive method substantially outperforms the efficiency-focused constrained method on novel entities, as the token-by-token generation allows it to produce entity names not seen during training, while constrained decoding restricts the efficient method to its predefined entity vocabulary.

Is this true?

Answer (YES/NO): YES